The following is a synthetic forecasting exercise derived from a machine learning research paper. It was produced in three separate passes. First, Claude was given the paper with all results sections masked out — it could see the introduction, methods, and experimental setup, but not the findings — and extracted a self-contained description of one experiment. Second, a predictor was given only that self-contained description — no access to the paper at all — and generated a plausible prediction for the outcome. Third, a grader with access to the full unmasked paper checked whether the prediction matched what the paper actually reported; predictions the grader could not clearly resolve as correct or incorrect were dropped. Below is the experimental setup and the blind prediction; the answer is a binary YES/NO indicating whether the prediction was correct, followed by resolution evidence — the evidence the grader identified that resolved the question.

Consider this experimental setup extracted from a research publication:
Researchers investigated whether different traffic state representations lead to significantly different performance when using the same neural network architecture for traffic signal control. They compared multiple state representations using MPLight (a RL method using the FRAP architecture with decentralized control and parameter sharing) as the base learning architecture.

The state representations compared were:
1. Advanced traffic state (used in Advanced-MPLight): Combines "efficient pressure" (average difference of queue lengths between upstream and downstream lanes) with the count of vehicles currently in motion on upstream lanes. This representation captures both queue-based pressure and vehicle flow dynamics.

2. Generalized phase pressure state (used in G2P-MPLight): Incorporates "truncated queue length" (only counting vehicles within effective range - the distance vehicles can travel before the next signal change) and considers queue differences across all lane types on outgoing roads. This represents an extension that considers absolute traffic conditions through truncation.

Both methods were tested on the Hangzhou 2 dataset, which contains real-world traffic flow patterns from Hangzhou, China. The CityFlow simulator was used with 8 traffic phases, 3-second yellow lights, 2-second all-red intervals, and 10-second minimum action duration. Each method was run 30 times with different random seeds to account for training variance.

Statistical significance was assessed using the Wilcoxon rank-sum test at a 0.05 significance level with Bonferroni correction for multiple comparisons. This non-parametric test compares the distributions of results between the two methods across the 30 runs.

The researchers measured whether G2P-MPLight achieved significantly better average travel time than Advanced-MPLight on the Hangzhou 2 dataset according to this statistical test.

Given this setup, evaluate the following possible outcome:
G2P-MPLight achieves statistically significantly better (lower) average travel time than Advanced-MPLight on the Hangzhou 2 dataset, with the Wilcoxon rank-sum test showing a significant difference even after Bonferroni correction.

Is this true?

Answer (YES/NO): NO